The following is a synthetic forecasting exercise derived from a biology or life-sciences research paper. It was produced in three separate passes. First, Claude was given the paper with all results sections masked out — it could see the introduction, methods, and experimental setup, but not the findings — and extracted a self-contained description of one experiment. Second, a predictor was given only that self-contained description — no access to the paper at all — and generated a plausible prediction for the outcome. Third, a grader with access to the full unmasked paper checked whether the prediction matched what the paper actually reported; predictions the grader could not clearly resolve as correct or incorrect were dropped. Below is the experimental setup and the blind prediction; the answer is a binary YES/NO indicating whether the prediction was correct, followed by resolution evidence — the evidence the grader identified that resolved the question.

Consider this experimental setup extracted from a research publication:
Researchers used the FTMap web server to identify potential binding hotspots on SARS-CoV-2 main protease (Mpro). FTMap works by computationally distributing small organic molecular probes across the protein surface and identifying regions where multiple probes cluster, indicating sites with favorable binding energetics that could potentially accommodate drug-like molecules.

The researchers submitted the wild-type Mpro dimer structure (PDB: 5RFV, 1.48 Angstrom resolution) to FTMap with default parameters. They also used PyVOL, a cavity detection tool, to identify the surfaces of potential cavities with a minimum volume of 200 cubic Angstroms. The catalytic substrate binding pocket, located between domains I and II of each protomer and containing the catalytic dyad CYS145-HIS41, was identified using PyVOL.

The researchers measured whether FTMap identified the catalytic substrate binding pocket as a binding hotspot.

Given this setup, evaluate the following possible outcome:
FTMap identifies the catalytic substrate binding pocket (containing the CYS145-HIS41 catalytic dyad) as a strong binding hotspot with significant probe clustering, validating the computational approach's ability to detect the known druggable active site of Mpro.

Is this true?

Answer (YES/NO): NO